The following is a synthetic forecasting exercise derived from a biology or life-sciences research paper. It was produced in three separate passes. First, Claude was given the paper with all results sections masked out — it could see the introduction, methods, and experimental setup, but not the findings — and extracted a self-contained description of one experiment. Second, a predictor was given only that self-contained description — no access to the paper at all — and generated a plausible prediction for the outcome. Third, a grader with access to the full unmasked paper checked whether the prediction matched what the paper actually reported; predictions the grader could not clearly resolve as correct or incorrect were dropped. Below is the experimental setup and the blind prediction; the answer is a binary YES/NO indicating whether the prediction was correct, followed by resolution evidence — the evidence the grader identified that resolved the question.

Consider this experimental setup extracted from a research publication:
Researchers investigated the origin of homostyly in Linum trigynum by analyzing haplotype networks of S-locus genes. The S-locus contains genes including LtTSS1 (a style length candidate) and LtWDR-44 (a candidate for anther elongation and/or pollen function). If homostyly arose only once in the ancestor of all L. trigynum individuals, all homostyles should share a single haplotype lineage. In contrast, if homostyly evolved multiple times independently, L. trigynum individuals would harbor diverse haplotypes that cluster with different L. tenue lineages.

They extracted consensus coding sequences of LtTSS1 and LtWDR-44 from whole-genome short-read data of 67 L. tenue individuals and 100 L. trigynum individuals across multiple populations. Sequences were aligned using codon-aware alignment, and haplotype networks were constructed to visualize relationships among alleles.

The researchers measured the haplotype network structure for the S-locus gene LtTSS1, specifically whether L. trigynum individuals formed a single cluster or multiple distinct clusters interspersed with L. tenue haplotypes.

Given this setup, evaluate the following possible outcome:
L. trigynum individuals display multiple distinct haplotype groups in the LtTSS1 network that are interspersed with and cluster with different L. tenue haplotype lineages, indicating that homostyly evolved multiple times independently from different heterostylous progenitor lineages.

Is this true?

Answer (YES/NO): NO